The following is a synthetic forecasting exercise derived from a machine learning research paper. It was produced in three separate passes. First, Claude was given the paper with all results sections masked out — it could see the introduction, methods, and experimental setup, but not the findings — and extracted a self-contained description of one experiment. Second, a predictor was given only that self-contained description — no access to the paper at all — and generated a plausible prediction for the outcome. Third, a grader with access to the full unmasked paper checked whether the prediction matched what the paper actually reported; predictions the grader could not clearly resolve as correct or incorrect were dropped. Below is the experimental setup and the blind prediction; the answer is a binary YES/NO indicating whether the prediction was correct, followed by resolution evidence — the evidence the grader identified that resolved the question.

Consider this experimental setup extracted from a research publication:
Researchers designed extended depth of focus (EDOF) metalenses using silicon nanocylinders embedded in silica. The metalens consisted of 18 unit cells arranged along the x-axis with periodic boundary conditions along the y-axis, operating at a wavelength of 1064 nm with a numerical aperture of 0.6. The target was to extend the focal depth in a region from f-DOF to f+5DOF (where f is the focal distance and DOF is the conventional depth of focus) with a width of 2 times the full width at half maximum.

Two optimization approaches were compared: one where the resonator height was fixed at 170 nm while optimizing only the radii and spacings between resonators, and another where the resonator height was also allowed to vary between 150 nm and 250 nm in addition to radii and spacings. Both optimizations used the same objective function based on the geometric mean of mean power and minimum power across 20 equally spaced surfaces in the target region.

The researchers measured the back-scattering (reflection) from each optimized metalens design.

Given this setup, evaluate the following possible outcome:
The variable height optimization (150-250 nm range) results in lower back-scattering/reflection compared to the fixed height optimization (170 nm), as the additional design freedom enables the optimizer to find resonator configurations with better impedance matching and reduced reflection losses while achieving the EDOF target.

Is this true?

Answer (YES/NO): YES